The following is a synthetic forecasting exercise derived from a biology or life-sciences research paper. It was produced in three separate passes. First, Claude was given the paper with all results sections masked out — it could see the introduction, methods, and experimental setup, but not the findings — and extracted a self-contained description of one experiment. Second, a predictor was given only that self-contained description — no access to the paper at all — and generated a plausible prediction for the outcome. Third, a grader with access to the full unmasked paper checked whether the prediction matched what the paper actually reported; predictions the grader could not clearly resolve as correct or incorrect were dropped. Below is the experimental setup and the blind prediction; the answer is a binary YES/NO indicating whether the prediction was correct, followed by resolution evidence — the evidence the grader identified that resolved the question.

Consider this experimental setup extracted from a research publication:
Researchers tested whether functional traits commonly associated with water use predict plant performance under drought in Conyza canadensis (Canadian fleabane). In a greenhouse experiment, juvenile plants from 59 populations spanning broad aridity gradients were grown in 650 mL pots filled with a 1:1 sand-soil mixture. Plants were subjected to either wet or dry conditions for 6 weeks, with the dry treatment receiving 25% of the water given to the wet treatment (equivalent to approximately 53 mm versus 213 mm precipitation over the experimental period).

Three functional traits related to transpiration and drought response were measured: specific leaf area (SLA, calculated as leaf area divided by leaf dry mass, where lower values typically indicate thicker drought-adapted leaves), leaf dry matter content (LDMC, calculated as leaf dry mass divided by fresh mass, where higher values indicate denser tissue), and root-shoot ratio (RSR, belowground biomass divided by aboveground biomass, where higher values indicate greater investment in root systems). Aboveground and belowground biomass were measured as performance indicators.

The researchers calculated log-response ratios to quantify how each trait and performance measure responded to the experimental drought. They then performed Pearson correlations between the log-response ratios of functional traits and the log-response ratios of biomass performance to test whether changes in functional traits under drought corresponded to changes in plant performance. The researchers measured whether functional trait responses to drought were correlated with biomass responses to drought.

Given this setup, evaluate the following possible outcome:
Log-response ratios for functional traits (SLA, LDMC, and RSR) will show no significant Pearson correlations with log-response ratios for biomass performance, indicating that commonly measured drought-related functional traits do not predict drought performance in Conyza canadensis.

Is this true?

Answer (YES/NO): NO